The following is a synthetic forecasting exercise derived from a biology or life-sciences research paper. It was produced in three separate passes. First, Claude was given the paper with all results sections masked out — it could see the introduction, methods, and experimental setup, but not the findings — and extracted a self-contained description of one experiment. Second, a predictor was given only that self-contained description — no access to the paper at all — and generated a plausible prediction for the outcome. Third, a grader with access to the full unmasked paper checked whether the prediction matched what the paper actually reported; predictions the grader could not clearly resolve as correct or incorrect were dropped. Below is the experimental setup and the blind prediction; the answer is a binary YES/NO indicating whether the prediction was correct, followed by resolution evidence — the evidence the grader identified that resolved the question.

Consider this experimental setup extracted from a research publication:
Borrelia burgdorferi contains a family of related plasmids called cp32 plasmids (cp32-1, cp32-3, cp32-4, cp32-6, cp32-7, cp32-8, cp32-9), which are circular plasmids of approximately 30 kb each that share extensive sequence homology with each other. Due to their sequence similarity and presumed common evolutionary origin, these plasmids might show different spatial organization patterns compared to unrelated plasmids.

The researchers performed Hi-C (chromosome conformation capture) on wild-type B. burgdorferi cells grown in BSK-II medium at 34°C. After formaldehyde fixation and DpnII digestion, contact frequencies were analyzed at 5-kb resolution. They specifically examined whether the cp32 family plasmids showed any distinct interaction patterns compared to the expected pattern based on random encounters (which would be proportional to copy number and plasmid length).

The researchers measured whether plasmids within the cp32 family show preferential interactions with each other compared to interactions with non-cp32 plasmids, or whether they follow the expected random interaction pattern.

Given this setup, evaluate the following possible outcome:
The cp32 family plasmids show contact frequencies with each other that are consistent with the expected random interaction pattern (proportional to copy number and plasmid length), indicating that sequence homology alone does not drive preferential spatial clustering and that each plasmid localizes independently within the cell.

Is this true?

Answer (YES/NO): NO